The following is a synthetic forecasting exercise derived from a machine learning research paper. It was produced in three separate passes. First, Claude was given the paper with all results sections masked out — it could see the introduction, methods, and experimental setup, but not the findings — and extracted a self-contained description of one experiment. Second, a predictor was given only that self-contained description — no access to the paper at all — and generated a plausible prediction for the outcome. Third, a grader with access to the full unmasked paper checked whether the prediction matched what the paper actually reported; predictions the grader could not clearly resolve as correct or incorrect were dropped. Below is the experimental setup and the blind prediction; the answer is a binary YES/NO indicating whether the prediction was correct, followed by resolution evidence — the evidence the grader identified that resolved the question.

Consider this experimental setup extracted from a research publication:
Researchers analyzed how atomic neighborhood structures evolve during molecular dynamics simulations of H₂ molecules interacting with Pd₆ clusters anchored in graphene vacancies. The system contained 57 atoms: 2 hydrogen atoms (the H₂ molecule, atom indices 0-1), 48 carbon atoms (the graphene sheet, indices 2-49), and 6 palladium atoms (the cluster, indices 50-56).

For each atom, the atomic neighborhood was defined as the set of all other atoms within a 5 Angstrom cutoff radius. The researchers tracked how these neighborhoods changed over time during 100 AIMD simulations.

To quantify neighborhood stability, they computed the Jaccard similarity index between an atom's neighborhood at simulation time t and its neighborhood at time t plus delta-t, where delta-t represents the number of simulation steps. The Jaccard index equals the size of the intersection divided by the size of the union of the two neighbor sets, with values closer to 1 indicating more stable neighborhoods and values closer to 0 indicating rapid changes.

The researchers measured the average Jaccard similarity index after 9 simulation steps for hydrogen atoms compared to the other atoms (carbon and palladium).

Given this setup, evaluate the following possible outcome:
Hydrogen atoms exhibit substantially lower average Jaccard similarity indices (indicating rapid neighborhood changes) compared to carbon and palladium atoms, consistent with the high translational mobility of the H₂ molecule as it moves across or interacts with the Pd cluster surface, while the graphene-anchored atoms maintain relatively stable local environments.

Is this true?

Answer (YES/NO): YES